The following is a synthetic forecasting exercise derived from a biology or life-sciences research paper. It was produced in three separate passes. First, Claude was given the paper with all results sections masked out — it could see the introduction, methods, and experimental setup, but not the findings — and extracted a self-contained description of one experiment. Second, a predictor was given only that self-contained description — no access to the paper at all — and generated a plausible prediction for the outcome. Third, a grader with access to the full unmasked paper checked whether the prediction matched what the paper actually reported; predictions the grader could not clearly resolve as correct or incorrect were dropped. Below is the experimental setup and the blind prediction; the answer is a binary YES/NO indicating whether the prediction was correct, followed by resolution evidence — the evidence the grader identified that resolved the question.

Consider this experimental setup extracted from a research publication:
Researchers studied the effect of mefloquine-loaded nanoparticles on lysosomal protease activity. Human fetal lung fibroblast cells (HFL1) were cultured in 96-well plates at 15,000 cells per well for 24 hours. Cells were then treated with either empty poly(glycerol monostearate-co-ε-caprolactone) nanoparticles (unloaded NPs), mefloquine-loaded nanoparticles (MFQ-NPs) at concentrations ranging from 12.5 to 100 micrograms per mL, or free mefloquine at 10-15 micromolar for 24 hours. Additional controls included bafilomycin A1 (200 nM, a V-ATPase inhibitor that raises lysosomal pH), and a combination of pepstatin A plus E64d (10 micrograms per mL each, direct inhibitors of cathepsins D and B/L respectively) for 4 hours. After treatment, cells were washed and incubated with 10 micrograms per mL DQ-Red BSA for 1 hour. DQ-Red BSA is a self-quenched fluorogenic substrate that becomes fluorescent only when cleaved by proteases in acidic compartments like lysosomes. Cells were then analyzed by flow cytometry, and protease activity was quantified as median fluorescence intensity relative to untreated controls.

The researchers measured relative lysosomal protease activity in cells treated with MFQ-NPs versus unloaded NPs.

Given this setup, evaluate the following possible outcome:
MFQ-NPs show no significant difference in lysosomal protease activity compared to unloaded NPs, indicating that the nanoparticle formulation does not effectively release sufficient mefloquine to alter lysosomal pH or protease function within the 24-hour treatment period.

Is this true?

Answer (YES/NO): NO